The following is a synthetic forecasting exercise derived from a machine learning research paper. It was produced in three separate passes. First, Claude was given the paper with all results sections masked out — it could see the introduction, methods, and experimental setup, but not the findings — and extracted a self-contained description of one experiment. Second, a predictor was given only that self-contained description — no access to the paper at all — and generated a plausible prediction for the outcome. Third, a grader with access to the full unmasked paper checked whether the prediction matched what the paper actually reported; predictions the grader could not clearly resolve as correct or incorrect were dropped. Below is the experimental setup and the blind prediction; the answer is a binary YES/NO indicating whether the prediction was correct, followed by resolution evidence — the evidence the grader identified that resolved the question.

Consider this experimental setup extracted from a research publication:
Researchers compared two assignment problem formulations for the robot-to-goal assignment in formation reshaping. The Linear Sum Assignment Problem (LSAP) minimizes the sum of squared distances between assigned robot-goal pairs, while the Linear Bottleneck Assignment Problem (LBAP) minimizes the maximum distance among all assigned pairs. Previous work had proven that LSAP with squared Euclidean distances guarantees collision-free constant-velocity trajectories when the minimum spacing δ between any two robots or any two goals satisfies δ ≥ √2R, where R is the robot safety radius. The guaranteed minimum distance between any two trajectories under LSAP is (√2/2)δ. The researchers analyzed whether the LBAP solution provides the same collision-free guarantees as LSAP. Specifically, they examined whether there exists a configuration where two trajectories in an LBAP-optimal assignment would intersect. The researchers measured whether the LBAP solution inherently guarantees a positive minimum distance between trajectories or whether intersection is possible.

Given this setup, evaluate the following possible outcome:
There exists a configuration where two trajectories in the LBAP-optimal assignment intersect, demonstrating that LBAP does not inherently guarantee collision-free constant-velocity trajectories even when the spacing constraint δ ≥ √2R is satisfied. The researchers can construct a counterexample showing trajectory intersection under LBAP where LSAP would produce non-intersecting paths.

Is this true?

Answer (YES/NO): YES